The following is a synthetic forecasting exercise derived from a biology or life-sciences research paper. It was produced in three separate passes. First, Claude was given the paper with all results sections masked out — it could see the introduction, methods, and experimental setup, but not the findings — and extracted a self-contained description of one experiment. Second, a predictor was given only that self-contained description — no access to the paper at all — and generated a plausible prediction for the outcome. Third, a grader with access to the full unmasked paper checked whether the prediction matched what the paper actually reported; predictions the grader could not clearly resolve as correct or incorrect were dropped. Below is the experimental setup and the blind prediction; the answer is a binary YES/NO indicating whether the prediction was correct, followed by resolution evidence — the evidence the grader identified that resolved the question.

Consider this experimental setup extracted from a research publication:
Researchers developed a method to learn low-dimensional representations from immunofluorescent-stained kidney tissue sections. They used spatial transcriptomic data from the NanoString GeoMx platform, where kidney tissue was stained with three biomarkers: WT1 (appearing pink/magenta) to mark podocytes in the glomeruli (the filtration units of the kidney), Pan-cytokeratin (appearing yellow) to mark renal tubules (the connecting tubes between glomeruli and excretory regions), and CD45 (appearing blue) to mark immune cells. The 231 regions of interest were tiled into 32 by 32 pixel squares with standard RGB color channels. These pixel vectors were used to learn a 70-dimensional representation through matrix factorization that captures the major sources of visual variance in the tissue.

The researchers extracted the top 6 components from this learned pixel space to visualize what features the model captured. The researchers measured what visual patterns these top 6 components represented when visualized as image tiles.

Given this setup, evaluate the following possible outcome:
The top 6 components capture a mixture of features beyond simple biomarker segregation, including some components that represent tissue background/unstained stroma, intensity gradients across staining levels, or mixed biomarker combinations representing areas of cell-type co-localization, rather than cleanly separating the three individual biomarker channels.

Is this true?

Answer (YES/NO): NO